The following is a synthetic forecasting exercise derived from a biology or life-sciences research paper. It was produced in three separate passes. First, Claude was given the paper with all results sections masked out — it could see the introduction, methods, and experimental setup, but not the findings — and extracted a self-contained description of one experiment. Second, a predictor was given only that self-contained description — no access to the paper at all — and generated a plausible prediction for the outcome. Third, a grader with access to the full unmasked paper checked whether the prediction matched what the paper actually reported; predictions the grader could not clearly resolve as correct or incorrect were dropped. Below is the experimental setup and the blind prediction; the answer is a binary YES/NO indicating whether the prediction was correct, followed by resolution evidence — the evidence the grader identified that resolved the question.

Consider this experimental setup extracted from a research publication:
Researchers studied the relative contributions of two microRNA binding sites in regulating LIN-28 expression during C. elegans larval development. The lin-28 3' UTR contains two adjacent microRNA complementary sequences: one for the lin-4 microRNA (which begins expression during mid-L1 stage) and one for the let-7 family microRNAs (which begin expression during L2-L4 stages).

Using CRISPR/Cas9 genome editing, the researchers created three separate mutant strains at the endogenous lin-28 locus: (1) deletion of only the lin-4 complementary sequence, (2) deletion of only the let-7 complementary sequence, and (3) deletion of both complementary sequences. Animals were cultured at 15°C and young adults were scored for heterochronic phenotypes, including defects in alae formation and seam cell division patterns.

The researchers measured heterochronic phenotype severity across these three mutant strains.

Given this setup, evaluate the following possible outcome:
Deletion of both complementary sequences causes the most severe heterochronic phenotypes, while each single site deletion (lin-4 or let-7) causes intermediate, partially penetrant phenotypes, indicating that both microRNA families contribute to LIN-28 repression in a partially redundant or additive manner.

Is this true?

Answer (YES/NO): NO